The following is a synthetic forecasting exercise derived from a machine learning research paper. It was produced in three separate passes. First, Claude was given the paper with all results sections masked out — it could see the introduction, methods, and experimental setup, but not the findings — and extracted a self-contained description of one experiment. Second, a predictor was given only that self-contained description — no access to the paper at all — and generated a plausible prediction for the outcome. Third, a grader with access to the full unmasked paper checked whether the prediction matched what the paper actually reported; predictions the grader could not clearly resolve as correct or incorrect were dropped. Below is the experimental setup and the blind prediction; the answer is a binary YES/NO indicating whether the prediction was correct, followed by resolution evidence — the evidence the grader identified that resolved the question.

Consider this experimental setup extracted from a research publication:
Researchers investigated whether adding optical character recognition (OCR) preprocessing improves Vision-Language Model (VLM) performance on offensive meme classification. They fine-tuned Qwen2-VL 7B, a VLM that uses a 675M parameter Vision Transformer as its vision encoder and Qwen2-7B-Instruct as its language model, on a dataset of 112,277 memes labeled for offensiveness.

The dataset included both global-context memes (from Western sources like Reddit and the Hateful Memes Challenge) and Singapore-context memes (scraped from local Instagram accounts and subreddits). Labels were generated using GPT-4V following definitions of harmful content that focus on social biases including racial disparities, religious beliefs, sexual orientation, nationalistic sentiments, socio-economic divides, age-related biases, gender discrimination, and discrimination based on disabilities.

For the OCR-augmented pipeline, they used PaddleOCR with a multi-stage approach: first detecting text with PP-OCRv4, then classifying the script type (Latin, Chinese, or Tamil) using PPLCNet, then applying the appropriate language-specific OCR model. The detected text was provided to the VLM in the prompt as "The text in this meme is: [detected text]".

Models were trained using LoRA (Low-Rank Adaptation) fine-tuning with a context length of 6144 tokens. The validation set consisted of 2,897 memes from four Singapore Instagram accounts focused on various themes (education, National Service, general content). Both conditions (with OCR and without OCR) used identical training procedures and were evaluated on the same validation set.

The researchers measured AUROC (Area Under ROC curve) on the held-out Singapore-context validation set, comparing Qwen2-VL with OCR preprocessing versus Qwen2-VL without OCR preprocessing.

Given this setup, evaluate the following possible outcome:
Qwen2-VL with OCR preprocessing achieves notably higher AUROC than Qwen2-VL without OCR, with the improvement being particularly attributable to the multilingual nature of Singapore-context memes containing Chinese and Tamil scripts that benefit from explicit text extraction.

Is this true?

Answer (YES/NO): NO